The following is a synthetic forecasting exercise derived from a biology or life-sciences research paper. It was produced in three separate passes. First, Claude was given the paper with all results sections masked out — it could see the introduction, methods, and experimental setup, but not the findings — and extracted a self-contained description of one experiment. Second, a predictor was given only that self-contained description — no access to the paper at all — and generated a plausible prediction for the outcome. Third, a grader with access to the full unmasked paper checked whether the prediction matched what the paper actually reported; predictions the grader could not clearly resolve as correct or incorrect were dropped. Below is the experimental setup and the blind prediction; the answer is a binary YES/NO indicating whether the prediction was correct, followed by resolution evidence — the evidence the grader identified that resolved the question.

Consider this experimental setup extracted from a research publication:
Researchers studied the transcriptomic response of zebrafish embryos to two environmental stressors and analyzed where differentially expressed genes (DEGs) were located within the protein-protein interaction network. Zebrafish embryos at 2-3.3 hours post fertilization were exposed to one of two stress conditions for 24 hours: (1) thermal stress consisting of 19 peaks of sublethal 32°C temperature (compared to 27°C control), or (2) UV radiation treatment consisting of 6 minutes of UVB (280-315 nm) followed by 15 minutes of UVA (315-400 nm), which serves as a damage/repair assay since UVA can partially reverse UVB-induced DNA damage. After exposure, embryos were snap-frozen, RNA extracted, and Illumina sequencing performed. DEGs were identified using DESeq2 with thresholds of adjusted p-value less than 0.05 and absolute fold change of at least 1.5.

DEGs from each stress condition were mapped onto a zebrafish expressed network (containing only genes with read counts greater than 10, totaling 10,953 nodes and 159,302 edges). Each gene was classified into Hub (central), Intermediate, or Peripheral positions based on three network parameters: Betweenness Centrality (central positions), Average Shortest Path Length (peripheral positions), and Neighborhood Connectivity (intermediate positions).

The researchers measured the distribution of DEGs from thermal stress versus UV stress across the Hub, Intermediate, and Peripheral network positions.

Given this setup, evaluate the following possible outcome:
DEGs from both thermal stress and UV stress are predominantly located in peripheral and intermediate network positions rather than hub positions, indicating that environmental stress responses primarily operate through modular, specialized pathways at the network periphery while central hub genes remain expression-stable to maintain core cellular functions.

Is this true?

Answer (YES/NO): NO